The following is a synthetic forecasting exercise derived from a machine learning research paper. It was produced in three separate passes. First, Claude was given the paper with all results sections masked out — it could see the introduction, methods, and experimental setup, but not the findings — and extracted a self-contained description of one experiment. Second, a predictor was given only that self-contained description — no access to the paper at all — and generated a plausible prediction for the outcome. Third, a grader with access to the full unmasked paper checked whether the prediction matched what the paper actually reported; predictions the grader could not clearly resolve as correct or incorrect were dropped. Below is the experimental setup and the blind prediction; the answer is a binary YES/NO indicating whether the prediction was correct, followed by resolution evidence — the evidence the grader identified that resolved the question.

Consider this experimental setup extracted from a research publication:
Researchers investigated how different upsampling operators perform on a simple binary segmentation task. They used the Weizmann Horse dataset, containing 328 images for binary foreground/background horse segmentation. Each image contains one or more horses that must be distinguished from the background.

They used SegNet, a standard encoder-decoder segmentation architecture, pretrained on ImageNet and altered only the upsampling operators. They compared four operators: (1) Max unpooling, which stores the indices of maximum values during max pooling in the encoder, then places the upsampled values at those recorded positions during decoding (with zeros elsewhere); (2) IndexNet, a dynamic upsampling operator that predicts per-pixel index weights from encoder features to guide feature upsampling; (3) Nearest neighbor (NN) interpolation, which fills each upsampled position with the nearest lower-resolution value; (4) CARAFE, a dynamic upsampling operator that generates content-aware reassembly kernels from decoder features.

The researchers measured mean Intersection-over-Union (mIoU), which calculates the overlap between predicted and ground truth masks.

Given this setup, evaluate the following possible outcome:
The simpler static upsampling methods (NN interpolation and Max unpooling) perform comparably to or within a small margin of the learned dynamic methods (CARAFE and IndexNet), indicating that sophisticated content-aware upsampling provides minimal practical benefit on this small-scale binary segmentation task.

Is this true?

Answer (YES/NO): NO